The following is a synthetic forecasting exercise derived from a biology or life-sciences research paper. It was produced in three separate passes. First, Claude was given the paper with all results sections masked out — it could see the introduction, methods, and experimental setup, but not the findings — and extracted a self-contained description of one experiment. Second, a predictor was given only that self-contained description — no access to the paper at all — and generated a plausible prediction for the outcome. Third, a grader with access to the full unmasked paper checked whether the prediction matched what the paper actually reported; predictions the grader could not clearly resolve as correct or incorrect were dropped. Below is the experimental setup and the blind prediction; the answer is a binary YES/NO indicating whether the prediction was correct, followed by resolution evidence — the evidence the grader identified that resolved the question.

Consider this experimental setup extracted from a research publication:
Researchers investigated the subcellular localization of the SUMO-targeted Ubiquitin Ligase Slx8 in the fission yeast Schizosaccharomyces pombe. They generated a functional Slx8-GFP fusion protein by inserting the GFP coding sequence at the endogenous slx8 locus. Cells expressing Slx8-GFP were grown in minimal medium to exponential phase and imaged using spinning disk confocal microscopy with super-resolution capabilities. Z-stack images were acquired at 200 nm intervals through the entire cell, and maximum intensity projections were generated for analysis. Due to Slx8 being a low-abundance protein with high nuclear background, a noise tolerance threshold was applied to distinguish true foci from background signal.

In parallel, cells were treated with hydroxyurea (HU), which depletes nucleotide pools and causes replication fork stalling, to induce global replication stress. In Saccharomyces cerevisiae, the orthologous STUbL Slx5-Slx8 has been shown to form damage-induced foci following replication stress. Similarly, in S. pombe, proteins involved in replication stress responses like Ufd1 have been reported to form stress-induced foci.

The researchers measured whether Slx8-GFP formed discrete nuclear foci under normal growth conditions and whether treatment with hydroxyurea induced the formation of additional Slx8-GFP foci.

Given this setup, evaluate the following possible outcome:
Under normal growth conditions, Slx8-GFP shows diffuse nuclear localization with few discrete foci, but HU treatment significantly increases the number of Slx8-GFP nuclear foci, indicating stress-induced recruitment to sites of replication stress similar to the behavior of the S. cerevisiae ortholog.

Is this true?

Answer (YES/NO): NO